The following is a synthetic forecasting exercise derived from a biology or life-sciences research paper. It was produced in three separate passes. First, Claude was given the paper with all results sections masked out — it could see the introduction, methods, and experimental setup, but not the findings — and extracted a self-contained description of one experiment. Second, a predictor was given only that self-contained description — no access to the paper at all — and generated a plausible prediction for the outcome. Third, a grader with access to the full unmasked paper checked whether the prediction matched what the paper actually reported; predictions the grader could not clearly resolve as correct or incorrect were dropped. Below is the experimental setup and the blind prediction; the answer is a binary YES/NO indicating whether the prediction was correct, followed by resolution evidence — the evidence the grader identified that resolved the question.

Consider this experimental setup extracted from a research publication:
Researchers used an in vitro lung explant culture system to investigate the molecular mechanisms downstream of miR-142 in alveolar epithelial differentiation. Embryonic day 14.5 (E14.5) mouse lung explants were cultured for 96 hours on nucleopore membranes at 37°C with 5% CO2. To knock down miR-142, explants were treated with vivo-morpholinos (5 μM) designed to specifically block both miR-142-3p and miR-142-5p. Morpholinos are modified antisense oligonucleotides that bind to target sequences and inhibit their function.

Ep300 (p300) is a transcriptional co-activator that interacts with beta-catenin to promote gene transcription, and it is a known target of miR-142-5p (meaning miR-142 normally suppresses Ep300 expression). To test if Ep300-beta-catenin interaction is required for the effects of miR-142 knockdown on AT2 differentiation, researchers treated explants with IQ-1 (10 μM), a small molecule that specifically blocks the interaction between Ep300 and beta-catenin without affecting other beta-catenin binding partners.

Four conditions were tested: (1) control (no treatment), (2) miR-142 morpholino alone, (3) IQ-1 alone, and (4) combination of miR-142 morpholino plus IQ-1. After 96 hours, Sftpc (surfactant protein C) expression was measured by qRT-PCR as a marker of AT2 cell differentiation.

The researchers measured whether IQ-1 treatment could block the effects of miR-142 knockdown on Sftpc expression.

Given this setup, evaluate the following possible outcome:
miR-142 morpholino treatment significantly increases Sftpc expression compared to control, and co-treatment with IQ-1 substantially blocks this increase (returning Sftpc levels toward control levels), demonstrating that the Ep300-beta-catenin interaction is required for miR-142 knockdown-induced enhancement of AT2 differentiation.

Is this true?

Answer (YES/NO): NO